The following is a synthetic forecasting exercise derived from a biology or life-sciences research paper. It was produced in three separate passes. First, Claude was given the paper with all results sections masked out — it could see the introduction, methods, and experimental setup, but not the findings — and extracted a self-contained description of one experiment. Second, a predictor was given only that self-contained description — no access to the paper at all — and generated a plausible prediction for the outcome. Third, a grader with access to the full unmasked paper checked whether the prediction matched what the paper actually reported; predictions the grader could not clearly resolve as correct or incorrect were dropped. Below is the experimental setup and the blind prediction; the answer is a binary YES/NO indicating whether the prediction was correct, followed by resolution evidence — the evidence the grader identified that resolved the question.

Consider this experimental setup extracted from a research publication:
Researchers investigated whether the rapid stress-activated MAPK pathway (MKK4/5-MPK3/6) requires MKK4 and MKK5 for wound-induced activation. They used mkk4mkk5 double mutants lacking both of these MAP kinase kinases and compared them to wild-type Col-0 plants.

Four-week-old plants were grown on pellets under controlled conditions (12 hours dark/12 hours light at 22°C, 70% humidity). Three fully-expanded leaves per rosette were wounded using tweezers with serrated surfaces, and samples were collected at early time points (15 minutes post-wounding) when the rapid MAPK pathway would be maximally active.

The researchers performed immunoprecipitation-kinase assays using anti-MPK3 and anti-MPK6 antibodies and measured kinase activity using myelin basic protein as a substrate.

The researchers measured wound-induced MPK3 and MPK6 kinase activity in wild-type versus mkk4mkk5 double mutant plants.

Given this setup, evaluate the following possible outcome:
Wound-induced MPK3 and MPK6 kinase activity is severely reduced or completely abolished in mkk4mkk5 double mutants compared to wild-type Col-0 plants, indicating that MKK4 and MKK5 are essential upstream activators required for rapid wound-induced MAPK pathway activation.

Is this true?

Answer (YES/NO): YES